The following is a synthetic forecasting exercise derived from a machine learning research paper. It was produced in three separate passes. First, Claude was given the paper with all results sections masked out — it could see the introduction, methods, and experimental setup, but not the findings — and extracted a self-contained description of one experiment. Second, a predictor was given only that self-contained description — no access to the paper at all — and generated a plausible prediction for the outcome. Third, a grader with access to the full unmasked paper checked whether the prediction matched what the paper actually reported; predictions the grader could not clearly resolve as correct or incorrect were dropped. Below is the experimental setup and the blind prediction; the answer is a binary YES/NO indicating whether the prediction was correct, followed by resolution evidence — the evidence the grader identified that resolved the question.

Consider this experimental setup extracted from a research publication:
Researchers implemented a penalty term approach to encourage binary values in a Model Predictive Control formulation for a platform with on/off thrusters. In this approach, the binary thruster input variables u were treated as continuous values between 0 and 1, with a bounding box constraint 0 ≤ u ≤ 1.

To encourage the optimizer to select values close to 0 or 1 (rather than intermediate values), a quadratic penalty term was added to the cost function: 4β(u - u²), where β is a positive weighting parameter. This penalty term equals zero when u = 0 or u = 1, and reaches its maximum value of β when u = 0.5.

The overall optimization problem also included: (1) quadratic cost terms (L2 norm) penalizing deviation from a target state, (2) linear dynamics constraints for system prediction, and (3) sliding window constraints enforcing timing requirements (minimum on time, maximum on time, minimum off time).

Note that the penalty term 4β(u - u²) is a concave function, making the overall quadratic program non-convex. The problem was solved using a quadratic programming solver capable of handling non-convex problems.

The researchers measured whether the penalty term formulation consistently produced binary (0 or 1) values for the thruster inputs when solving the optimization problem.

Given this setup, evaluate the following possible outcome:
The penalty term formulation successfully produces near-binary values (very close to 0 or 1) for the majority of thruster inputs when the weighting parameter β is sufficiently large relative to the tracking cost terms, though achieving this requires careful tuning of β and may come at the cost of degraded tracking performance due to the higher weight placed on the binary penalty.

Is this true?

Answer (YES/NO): NO